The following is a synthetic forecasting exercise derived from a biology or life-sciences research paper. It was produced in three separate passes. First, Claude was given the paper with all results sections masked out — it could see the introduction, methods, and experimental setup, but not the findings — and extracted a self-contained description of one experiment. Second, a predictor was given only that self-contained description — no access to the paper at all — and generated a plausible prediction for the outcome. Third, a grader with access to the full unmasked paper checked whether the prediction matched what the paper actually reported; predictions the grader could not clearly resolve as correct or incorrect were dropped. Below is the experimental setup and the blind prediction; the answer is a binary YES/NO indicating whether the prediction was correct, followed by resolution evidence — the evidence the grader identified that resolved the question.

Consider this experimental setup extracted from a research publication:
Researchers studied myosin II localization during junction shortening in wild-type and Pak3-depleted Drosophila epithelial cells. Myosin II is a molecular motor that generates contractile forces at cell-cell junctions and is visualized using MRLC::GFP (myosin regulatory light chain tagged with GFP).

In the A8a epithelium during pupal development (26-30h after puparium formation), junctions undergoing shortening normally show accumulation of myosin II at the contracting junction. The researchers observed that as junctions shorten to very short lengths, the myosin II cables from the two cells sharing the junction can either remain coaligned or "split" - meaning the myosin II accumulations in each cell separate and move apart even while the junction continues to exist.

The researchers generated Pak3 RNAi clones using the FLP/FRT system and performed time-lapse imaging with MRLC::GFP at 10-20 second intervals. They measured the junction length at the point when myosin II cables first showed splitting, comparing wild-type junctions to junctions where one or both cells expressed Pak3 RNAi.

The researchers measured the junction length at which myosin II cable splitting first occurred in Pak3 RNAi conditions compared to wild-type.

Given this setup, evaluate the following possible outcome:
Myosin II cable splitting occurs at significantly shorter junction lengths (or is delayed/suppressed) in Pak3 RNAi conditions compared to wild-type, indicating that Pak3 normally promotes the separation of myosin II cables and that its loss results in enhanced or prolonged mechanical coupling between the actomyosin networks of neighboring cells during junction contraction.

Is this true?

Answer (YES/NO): NO